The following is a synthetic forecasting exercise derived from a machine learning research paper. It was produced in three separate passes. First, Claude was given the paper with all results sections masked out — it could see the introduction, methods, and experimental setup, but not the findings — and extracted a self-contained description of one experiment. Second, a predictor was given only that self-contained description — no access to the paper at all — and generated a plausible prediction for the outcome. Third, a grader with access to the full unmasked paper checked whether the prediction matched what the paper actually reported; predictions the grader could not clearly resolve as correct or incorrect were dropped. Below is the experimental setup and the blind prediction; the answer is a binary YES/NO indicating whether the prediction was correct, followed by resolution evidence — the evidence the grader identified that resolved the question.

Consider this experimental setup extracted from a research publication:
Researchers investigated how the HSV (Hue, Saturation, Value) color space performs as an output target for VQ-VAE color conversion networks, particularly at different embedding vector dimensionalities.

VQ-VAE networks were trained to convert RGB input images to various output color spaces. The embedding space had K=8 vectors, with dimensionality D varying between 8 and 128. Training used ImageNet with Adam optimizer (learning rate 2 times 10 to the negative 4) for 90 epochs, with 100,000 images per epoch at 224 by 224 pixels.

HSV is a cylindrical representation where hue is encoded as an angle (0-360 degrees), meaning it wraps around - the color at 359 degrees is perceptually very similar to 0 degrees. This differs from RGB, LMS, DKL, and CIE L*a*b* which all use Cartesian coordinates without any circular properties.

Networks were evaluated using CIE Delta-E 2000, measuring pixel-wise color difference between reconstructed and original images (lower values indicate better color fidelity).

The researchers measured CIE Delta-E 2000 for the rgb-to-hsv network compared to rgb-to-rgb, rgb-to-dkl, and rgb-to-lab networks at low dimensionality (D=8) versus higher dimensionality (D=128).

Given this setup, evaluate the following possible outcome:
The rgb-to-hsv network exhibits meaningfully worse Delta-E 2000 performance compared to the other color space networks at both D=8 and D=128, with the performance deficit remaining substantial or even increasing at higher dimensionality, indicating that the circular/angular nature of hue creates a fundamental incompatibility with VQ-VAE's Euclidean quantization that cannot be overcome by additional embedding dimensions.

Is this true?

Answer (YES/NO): NO